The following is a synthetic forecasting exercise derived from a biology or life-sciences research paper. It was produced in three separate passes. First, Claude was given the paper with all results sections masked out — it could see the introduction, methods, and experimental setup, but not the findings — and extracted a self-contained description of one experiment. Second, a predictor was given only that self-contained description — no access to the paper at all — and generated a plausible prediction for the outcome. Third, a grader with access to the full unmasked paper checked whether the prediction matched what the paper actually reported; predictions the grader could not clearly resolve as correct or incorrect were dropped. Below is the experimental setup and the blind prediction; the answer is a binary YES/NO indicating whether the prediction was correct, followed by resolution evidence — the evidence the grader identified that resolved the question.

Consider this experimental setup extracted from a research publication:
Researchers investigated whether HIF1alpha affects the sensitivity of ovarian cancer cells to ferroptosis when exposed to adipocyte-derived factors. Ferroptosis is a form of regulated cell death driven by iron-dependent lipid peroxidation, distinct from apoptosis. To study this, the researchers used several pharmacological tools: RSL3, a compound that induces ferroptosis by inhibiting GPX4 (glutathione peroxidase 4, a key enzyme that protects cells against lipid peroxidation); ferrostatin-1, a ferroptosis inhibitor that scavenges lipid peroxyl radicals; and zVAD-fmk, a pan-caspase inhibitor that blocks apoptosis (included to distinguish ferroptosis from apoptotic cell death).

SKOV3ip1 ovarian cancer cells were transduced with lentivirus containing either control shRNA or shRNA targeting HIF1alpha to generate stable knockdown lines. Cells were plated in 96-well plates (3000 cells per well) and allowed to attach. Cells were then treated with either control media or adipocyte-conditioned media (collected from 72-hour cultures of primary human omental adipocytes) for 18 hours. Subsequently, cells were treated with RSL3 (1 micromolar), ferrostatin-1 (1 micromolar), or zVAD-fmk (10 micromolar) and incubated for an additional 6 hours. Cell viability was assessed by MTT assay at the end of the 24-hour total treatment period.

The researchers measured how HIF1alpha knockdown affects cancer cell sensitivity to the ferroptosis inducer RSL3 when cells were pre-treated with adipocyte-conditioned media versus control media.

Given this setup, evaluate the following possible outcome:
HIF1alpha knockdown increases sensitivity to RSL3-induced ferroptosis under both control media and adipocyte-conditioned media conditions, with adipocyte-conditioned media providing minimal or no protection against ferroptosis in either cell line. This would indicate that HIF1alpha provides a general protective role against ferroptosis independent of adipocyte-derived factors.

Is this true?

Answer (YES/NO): NO